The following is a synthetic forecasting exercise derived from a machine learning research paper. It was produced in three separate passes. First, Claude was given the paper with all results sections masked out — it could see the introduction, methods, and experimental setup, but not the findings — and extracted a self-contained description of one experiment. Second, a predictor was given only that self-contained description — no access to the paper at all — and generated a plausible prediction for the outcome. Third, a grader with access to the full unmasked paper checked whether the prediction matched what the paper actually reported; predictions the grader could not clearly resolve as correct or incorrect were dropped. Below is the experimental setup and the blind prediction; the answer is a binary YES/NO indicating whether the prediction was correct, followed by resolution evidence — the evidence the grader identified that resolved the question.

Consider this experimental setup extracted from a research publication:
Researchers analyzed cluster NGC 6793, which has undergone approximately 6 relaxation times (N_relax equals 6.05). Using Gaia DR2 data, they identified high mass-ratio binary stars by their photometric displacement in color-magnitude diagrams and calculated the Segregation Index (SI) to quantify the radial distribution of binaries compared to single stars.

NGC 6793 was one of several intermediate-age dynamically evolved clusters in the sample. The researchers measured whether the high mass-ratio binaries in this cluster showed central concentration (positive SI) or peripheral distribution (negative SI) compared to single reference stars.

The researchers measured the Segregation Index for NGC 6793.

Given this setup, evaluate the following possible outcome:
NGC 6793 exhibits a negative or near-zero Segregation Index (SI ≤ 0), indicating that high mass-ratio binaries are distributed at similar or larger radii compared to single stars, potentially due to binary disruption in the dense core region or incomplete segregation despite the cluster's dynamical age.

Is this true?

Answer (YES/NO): YES